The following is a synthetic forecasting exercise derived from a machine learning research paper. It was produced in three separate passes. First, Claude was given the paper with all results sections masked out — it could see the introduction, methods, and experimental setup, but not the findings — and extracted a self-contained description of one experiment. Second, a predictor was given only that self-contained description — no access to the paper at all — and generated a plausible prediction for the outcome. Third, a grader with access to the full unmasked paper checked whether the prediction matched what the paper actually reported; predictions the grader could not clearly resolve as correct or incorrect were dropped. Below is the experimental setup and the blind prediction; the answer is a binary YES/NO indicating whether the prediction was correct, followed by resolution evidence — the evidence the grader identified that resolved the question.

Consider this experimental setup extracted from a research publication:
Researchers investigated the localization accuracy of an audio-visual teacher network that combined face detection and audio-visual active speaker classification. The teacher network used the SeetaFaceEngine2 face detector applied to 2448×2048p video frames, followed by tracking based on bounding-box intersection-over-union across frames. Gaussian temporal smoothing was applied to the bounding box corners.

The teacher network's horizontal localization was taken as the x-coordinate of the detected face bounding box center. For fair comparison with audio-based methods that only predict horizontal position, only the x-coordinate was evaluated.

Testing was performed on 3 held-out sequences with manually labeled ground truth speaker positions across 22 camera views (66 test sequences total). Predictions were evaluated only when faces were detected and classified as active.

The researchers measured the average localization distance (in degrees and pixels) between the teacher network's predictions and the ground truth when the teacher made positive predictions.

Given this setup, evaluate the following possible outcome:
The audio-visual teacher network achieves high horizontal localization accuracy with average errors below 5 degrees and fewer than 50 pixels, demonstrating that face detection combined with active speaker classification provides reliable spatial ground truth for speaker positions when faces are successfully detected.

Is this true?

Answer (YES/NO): YES